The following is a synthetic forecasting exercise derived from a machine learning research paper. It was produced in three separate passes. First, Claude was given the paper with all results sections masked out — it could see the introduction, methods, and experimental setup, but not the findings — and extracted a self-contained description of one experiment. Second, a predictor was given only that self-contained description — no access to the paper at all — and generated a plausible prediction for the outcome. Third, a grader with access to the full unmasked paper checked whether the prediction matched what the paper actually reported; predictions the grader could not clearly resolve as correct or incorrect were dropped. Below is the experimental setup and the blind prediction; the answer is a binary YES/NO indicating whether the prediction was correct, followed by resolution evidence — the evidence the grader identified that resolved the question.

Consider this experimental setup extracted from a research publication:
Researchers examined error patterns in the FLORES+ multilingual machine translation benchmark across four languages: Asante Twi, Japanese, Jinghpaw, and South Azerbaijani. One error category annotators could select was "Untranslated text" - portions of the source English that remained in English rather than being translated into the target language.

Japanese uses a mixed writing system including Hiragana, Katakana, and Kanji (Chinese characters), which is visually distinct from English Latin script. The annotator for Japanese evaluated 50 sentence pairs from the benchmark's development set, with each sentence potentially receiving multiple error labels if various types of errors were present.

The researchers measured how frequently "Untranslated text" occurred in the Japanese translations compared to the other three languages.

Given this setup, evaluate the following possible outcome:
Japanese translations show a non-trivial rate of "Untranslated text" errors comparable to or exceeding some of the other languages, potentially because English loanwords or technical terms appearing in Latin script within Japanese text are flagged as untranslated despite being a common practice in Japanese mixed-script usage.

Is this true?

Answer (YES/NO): YES